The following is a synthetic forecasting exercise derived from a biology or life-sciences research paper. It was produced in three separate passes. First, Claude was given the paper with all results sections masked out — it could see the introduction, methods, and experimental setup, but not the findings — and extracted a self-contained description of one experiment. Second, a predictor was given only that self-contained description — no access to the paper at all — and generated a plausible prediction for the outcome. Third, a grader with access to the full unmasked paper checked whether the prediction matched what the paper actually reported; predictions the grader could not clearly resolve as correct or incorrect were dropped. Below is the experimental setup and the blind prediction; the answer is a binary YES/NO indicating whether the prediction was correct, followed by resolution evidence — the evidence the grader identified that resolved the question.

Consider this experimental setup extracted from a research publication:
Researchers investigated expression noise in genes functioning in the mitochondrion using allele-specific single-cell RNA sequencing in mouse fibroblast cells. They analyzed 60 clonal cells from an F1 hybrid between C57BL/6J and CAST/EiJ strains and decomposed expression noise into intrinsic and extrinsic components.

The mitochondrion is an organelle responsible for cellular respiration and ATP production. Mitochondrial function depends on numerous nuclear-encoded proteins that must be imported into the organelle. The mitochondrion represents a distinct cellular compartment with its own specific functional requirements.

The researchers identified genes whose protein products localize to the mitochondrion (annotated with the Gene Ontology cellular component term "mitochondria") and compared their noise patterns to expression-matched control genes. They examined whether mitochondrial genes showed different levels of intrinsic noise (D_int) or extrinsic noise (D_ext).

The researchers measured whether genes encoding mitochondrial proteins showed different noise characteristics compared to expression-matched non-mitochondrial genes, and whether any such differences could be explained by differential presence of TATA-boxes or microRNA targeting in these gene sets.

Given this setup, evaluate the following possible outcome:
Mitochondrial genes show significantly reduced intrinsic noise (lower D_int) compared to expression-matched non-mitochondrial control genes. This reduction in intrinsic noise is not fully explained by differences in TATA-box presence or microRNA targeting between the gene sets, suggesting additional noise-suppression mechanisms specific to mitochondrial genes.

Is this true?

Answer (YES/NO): NO